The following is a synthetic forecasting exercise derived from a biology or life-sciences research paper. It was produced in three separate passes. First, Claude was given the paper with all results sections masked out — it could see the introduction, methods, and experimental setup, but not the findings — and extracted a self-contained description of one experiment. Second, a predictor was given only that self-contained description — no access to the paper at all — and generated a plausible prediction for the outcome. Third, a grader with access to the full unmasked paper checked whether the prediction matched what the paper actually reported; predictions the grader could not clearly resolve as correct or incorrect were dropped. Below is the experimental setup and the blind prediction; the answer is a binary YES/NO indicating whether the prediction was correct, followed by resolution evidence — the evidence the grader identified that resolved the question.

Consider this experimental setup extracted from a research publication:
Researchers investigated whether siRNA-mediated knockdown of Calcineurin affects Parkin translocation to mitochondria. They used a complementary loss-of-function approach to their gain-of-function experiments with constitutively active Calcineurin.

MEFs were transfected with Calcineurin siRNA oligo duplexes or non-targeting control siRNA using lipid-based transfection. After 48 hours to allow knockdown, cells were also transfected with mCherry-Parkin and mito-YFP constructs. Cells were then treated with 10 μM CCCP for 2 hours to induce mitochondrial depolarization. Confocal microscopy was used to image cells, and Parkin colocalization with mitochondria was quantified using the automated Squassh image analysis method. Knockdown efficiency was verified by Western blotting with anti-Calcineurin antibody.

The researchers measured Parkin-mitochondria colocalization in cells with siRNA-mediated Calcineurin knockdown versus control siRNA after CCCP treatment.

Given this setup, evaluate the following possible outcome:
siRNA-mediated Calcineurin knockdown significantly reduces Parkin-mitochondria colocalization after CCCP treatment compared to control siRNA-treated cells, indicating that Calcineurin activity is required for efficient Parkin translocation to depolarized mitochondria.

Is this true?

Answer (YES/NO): YES